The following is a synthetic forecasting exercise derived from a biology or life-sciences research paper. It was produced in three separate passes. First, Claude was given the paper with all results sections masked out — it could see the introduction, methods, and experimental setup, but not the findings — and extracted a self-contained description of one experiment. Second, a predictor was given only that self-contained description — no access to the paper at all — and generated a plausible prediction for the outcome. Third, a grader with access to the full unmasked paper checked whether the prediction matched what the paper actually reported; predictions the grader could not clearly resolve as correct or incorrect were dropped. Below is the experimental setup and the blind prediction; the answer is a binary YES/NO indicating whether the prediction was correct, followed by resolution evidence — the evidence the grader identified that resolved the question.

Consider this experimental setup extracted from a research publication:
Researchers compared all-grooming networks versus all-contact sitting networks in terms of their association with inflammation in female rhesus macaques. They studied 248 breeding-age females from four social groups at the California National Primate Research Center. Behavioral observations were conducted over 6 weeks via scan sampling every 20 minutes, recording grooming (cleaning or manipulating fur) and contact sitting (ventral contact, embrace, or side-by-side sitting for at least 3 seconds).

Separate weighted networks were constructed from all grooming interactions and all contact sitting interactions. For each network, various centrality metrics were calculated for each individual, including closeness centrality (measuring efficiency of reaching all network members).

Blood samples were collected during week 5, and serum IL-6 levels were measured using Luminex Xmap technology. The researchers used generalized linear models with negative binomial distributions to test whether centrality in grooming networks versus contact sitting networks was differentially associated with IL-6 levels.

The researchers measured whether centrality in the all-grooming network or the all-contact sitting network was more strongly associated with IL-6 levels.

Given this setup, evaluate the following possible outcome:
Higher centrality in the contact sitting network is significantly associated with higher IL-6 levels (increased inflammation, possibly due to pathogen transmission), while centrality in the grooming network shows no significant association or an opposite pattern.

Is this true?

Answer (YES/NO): NO